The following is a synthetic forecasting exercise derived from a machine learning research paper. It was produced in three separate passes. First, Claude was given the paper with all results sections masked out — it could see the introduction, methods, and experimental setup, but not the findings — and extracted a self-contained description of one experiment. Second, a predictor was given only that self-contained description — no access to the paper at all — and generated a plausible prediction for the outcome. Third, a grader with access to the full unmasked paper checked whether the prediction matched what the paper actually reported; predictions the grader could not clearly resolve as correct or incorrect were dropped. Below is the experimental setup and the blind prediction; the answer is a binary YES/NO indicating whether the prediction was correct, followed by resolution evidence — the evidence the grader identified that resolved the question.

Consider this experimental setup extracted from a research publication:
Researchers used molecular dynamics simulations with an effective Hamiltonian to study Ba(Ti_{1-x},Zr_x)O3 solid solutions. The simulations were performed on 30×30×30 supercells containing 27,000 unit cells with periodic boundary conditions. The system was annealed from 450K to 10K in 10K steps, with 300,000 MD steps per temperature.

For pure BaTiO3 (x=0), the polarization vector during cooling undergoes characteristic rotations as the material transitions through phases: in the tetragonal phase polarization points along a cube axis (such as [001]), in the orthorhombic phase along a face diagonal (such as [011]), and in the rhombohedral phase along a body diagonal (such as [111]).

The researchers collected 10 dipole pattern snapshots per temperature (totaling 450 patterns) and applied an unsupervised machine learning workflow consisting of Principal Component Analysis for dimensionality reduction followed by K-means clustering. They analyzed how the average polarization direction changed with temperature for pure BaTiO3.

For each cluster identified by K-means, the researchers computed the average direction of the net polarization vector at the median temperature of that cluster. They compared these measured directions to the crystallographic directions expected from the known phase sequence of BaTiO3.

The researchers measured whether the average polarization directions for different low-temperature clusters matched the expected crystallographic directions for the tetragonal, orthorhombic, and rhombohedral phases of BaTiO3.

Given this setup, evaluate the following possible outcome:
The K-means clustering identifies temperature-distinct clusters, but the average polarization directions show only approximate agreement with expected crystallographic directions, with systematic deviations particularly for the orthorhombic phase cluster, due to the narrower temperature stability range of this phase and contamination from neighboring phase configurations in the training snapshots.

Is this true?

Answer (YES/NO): NO